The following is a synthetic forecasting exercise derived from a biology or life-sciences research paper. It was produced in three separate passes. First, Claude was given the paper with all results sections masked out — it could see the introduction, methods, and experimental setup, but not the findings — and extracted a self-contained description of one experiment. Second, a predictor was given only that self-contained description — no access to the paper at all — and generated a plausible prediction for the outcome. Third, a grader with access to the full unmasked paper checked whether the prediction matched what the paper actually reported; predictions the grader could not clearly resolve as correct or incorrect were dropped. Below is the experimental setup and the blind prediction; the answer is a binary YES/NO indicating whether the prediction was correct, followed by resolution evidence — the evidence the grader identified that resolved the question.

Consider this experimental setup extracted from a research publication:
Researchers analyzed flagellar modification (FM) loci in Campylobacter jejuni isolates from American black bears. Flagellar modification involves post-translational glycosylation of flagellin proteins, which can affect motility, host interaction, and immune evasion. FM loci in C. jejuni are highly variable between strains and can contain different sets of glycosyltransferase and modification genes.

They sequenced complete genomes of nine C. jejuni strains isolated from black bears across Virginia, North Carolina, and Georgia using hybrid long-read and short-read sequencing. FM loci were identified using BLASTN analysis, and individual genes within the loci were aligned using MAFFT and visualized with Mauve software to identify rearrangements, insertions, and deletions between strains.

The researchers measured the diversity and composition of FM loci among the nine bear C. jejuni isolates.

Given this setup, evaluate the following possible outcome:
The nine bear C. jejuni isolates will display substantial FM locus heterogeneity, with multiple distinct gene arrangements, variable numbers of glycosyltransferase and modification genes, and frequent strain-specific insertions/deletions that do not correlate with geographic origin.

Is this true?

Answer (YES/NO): YES